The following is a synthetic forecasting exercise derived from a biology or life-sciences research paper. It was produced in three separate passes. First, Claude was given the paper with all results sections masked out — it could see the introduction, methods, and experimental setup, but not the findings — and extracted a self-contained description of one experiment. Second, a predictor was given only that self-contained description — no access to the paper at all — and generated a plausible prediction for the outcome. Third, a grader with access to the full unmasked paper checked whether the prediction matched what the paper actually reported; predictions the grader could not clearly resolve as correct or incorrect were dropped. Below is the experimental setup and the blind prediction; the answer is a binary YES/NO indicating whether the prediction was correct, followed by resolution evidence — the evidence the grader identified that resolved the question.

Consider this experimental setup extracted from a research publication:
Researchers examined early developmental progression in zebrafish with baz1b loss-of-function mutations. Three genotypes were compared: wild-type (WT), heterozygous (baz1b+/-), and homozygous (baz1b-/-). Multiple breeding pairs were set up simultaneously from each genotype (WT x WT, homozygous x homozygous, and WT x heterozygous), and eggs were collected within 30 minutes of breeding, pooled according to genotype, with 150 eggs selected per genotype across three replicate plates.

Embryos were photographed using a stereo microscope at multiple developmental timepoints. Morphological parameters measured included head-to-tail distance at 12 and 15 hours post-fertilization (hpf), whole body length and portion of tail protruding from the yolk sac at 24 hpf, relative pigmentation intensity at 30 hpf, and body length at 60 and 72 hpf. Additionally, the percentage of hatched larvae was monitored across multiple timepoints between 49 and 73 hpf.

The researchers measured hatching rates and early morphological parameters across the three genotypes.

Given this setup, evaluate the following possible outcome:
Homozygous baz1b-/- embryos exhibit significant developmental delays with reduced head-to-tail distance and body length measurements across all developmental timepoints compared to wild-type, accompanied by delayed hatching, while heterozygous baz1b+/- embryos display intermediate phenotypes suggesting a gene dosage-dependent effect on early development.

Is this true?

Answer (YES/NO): NO